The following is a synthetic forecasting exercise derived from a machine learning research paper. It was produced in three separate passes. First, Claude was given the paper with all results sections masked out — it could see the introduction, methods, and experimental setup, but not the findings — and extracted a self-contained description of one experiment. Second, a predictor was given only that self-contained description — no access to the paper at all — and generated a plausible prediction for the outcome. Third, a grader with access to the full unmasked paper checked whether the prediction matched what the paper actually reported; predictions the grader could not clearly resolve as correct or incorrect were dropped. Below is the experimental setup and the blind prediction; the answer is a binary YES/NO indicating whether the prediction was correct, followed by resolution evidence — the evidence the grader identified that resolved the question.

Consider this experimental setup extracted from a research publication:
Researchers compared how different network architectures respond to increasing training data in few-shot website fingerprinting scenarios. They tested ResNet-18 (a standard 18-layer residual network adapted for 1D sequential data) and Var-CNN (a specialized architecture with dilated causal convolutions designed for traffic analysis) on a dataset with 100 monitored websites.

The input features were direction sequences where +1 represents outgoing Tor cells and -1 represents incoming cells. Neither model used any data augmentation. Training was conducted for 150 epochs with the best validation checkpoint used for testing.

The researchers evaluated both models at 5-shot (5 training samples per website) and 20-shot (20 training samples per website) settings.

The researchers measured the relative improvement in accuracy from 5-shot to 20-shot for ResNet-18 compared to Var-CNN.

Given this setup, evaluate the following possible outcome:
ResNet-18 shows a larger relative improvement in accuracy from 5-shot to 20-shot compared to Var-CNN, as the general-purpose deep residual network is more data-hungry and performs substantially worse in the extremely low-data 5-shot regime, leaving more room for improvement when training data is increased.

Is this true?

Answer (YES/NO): NO